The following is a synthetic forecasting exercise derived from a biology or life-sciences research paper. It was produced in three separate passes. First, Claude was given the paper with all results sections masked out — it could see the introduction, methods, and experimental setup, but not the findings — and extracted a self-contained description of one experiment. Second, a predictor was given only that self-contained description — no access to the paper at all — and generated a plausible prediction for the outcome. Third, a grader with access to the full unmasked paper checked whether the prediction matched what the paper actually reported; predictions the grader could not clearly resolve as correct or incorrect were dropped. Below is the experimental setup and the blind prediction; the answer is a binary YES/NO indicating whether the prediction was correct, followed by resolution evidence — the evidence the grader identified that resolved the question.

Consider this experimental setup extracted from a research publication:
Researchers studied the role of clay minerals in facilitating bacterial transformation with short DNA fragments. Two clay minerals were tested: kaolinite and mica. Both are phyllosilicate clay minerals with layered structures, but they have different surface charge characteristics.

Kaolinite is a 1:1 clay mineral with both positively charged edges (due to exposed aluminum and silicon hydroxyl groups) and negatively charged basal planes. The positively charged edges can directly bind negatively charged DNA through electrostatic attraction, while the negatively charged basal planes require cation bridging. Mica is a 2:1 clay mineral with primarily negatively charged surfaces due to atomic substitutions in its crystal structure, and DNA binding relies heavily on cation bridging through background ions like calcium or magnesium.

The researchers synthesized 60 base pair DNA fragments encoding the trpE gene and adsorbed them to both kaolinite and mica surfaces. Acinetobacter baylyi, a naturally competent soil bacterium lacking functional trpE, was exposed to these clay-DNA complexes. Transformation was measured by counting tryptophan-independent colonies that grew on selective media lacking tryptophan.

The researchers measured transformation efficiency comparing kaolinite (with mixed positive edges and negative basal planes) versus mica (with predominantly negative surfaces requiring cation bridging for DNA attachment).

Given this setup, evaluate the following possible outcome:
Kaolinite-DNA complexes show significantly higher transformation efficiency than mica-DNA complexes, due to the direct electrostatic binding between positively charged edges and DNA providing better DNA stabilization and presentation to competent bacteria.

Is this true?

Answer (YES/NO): NO